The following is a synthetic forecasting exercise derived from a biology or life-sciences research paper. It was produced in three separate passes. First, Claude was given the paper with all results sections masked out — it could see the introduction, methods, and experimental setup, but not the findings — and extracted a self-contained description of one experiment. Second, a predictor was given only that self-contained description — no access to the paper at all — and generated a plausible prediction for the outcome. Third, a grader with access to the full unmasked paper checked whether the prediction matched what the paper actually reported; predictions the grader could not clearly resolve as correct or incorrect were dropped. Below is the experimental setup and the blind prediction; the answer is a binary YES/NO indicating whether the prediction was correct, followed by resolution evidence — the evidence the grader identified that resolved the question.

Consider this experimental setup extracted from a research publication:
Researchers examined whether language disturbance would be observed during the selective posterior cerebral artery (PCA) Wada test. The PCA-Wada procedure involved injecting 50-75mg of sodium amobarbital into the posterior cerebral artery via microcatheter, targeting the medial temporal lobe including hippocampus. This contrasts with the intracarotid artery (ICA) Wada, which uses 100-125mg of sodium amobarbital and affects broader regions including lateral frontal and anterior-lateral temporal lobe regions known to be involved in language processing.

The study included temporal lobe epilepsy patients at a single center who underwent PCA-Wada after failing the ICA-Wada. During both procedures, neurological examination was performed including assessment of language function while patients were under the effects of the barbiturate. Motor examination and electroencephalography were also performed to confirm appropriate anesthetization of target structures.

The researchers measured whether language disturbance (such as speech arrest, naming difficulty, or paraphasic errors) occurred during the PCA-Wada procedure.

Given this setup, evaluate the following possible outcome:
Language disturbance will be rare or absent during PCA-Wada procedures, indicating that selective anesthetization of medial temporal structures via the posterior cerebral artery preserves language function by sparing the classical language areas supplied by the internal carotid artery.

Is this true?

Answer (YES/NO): YES